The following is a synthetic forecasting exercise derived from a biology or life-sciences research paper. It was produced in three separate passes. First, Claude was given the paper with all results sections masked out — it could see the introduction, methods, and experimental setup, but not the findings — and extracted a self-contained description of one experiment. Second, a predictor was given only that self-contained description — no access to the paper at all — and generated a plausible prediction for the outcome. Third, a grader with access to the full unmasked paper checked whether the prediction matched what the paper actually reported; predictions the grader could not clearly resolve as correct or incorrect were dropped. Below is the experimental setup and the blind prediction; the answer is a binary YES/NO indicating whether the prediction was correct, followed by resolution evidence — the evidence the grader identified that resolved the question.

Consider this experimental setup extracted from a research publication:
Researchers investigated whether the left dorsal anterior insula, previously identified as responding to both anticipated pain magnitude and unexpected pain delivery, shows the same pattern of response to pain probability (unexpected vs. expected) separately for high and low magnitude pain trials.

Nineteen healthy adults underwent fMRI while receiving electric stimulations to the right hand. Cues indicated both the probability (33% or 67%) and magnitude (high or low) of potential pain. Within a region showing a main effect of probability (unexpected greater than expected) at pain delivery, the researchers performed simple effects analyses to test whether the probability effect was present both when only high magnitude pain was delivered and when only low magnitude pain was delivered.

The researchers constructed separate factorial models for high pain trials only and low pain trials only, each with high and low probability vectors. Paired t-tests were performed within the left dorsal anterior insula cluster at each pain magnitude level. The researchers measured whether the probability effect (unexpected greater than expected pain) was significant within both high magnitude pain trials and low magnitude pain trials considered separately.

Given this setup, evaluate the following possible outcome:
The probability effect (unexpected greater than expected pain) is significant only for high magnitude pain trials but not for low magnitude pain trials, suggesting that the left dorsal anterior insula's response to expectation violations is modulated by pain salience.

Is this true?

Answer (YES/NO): NO